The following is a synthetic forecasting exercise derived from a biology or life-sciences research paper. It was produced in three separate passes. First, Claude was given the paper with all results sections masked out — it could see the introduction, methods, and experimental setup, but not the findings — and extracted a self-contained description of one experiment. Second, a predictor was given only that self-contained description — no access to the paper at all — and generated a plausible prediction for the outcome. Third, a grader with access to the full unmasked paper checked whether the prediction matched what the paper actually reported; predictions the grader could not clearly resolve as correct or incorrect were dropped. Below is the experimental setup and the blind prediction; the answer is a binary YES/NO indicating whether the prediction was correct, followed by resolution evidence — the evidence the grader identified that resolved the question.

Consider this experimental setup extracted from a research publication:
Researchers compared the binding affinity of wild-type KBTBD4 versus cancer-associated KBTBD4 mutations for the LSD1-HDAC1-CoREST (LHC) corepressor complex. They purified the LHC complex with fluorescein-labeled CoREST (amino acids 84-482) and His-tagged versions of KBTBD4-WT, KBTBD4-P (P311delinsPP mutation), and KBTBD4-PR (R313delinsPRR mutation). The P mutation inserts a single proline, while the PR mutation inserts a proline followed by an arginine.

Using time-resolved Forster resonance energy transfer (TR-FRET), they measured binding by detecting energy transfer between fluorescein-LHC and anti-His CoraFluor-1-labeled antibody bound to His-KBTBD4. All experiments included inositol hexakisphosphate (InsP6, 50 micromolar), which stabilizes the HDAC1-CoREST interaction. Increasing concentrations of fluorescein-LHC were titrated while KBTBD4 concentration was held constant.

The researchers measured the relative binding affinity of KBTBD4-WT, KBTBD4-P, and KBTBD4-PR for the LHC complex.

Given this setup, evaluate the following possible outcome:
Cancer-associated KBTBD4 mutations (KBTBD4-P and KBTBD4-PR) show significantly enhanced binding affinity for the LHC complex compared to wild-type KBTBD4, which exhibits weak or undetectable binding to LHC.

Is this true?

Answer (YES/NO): YES